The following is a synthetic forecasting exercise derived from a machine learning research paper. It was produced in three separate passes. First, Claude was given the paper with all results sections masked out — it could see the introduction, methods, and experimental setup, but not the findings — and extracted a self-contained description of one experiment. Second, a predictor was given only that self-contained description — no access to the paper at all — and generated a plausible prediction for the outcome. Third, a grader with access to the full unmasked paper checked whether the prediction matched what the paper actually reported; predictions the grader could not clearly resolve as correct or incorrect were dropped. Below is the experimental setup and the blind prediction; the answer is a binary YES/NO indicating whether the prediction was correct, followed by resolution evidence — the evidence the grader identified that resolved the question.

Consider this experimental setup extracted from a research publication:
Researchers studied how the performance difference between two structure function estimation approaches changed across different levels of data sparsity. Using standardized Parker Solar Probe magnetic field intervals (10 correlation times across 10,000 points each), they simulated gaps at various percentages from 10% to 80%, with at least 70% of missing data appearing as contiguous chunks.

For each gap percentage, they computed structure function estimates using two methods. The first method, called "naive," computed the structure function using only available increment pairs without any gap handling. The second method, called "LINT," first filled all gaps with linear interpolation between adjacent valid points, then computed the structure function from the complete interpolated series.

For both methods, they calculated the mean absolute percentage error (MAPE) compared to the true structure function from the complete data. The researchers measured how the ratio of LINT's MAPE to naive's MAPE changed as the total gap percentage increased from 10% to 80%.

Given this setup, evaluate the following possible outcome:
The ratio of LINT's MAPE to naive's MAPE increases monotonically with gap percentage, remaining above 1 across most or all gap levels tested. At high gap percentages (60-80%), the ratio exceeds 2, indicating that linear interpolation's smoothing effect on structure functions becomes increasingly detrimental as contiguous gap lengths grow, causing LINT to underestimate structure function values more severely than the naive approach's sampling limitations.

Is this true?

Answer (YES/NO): NO